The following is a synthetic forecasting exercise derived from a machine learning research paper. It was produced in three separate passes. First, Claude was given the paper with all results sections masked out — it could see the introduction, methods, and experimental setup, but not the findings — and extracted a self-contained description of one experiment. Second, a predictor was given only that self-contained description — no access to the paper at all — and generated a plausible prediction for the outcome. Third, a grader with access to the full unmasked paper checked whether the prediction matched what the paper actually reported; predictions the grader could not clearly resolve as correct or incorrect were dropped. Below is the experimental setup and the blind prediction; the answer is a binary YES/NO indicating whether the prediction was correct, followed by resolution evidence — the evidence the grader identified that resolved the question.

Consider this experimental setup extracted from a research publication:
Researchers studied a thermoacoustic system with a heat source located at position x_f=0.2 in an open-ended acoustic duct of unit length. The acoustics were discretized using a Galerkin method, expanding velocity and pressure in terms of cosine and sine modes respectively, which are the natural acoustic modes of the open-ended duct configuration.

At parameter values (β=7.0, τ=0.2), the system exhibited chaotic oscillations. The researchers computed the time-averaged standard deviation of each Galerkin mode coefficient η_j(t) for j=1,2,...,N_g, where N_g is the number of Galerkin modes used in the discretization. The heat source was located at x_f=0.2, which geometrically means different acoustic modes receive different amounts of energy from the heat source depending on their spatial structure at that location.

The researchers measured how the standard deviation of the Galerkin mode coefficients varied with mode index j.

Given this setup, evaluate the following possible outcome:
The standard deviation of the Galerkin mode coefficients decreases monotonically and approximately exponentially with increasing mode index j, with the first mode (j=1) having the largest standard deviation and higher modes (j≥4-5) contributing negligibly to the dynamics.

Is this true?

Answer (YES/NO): NO